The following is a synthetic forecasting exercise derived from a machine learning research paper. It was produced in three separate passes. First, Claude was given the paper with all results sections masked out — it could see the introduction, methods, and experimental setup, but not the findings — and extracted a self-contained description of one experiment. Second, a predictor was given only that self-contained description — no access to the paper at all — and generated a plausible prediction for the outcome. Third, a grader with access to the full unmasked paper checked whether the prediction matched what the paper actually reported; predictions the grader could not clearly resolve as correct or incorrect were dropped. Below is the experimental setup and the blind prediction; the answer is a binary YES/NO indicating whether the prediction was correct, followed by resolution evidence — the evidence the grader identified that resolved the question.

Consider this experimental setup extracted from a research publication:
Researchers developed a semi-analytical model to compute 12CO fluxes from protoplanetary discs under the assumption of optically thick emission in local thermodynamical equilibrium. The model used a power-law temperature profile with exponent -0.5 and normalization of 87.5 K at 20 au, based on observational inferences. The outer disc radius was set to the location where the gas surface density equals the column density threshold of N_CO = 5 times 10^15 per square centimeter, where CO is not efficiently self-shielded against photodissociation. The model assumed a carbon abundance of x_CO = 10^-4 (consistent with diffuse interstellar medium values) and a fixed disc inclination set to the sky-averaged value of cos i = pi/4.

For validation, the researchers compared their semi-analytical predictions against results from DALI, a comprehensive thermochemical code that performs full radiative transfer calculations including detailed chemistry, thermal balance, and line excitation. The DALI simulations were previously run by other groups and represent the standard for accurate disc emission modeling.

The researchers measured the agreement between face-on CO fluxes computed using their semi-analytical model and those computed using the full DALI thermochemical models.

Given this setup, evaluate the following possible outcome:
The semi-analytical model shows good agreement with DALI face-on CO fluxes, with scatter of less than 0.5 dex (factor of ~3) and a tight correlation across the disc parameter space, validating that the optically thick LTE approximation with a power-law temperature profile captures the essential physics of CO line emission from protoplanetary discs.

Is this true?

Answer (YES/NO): NO